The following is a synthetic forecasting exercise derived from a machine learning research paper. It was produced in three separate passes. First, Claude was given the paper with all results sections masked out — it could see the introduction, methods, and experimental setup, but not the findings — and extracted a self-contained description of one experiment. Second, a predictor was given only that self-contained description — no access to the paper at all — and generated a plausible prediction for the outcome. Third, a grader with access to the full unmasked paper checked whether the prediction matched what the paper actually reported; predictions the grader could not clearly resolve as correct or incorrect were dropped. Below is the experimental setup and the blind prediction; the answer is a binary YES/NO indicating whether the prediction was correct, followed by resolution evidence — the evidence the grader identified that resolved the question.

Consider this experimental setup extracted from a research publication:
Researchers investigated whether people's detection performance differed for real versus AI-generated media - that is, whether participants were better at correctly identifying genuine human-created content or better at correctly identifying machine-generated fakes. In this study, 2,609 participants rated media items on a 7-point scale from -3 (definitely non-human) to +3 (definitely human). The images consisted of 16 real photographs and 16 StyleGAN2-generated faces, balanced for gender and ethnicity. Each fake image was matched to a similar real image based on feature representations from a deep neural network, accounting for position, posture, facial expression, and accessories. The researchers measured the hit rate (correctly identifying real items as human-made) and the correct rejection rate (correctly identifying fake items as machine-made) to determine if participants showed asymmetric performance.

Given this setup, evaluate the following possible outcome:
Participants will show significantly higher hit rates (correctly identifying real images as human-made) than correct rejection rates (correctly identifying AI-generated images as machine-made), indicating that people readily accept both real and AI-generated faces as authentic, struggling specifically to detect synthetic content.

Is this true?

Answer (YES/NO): YES